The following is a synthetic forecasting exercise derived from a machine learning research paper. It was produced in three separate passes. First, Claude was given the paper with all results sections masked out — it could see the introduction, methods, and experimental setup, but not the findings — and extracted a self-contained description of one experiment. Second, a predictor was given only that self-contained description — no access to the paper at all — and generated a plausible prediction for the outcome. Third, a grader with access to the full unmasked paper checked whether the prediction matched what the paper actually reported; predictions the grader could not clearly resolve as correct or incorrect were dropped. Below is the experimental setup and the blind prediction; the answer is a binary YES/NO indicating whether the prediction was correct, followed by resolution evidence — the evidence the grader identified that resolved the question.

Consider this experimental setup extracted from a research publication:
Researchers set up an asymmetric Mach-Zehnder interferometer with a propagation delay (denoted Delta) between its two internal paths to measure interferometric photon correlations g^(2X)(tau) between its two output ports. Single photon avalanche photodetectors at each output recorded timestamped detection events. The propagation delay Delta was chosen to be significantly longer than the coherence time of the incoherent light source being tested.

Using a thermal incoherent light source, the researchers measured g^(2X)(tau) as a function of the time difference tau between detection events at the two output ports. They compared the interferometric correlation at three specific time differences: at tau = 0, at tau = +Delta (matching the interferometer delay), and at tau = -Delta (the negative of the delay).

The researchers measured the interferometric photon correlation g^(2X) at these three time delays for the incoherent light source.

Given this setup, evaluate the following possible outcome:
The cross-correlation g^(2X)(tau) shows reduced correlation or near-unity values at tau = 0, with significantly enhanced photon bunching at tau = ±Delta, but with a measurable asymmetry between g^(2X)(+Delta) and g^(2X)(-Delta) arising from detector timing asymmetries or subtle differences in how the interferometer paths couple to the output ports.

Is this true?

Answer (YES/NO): NO